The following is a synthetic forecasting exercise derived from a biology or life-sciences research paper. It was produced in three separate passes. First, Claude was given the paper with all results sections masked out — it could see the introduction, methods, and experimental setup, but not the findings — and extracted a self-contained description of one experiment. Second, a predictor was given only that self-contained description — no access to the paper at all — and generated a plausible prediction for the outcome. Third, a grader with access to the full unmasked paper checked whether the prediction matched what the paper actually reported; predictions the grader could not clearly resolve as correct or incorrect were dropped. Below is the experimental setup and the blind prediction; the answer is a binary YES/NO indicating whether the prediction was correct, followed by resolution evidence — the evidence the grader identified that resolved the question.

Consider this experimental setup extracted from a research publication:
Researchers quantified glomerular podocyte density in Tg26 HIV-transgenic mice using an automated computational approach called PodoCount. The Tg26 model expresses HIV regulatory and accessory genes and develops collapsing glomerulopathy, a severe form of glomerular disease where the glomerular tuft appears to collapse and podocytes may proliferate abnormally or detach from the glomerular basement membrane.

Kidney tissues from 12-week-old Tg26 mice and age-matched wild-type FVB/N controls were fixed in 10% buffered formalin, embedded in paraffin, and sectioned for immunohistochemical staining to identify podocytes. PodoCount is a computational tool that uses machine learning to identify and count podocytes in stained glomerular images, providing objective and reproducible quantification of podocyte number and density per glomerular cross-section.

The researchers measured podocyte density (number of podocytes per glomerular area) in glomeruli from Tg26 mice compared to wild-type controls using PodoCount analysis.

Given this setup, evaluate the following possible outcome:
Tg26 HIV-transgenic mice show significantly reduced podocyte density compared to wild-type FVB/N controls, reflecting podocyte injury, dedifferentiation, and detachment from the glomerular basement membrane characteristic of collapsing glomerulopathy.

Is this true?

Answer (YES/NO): YES